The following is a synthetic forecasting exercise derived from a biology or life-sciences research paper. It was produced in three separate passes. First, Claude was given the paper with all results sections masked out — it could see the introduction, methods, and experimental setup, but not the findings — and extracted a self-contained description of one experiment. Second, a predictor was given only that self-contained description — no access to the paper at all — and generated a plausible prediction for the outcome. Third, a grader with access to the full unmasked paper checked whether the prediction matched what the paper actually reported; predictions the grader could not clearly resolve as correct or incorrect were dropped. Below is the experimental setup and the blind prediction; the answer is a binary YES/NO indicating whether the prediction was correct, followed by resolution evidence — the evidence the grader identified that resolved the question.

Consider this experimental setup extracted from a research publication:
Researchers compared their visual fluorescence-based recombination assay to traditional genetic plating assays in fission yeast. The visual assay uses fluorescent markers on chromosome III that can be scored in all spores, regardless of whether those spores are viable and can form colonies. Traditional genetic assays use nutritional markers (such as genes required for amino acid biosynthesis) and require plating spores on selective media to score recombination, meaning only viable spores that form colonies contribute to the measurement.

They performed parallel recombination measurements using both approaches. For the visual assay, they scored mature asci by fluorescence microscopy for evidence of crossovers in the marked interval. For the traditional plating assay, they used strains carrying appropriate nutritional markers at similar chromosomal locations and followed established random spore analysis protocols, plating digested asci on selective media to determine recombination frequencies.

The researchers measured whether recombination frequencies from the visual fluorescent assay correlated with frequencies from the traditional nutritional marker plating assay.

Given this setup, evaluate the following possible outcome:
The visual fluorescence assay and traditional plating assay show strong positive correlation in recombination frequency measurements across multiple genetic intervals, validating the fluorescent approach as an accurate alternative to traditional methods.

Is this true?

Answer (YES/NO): YES